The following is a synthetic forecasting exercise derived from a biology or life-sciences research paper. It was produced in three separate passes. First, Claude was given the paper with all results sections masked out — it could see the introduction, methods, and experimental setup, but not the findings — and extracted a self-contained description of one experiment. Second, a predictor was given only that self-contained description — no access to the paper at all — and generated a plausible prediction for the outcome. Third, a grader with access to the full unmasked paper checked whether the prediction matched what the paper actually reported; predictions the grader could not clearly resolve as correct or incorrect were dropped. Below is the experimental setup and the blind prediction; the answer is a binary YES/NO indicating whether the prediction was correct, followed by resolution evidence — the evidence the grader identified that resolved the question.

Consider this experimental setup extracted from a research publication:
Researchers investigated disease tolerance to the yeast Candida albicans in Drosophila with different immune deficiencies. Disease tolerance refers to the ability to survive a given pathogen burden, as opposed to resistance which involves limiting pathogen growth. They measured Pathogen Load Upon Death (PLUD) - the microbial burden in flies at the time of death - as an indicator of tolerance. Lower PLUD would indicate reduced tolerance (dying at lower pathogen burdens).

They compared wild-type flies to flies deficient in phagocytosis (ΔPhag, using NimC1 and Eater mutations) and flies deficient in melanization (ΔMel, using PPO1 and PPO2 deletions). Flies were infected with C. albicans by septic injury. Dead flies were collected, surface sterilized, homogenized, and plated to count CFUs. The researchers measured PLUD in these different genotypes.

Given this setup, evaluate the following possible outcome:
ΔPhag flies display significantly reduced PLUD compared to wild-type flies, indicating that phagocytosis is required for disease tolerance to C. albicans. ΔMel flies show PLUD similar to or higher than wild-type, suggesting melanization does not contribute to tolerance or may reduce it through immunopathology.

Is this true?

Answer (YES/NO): NO